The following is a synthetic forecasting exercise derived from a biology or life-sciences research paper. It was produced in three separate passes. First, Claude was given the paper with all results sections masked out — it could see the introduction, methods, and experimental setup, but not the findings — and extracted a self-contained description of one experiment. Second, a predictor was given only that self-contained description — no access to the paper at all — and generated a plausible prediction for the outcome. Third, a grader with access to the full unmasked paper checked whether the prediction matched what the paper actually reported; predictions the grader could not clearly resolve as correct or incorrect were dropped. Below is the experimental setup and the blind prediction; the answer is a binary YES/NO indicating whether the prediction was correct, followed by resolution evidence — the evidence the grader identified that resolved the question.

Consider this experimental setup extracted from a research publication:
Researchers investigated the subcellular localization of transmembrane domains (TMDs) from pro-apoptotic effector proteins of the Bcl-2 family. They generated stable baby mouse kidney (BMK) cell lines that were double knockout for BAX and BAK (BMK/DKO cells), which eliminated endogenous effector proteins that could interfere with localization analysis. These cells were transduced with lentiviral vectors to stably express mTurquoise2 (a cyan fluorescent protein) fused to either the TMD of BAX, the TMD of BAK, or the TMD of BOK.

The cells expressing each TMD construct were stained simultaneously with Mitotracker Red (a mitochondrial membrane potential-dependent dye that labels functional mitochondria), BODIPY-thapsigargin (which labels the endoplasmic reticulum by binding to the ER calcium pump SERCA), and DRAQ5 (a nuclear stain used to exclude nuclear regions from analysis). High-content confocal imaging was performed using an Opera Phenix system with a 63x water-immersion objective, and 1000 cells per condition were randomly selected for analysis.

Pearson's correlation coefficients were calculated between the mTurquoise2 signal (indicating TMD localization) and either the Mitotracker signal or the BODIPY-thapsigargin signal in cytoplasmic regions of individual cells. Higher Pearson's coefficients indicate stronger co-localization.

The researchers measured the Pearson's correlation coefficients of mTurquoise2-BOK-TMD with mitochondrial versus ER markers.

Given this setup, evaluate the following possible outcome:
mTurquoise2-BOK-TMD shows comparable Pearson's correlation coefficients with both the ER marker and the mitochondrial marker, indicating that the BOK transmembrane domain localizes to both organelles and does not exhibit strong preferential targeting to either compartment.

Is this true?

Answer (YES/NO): NO